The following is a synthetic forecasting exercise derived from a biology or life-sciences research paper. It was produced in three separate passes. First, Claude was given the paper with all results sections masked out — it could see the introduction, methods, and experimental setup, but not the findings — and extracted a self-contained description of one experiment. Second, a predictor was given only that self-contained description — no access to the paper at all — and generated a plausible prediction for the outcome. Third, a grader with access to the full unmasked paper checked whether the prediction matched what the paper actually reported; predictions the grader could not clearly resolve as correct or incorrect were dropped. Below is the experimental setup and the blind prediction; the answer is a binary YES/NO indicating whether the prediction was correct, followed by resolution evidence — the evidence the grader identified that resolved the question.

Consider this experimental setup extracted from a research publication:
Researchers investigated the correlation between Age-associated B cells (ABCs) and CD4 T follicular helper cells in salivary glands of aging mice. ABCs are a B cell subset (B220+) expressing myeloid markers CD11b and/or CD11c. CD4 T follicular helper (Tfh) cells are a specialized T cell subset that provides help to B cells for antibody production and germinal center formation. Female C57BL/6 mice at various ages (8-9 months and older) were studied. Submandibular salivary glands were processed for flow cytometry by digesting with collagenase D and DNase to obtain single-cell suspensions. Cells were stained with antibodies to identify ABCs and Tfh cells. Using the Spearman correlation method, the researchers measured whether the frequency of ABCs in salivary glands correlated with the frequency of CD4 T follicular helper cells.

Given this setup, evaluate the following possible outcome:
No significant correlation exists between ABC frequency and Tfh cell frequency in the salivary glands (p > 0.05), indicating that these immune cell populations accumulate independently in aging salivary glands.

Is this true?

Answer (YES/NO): NO